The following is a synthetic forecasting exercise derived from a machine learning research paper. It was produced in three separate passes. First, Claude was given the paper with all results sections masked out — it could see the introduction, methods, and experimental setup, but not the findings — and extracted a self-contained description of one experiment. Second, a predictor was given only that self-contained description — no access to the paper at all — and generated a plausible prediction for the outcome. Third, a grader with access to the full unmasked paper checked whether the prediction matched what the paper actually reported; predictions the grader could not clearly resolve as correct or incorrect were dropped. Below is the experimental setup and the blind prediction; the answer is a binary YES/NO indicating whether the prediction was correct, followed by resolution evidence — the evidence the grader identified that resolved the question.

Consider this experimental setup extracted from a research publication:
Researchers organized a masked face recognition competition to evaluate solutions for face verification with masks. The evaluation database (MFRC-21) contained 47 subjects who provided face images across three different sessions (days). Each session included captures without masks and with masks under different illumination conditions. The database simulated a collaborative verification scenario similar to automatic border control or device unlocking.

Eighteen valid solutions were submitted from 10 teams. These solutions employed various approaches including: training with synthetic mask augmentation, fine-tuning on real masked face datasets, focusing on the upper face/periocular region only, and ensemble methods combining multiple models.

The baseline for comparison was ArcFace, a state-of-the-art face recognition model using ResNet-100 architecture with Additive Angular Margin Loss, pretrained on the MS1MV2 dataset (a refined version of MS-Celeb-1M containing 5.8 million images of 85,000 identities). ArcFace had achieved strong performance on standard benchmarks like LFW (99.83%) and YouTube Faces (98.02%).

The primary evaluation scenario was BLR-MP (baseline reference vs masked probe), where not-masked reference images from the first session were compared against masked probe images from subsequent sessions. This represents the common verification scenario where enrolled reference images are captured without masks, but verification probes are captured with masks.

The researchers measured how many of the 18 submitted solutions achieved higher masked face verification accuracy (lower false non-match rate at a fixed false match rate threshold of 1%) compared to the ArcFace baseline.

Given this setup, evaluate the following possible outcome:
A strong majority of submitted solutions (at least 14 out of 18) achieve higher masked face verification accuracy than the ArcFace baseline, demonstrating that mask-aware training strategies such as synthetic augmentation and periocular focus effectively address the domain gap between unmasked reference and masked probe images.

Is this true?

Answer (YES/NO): NO